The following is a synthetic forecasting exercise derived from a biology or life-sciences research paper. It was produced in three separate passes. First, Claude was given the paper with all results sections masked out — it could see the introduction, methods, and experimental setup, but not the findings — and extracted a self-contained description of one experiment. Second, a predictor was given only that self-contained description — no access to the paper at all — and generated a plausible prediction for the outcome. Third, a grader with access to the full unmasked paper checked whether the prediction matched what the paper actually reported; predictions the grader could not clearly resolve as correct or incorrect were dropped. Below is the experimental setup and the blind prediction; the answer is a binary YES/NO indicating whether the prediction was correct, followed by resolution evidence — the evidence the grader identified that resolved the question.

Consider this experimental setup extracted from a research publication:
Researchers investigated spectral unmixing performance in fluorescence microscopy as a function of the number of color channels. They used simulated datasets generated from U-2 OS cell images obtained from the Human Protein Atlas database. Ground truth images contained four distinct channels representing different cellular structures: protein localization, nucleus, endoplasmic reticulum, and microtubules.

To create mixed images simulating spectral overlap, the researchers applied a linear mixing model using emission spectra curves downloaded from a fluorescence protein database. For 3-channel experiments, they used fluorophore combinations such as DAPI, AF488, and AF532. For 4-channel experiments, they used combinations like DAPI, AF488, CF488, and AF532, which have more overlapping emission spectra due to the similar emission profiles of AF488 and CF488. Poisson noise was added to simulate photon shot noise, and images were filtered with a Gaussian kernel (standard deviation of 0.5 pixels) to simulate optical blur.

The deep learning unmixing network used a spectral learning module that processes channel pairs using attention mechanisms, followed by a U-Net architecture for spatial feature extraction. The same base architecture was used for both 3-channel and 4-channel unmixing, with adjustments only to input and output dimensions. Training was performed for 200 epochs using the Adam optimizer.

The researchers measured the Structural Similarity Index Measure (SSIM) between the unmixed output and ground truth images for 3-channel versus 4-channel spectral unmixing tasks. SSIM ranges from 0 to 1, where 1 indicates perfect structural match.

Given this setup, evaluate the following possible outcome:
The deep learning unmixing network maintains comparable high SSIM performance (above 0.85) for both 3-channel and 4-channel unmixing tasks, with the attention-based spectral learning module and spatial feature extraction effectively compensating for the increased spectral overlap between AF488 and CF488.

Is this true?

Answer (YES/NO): YES